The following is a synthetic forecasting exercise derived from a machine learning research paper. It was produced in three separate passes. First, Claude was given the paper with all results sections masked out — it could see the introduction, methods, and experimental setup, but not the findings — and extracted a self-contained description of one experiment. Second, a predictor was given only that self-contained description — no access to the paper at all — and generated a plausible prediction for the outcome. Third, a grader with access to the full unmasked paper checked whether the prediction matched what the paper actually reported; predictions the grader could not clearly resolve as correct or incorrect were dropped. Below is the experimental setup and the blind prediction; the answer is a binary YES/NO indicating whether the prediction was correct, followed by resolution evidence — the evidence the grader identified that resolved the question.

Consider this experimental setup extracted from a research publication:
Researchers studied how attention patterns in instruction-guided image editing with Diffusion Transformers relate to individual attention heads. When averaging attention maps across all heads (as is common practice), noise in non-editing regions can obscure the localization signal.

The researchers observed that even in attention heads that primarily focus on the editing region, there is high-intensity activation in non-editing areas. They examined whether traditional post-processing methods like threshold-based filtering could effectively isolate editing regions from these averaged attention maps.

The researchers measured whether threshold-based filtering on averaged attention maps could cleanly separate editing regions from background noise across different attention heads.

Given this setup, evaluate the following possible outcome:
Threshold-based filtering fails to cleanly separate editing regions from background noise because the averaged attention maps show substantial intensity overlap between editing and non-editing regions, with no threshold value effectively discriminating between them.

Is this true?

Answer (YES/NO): YES